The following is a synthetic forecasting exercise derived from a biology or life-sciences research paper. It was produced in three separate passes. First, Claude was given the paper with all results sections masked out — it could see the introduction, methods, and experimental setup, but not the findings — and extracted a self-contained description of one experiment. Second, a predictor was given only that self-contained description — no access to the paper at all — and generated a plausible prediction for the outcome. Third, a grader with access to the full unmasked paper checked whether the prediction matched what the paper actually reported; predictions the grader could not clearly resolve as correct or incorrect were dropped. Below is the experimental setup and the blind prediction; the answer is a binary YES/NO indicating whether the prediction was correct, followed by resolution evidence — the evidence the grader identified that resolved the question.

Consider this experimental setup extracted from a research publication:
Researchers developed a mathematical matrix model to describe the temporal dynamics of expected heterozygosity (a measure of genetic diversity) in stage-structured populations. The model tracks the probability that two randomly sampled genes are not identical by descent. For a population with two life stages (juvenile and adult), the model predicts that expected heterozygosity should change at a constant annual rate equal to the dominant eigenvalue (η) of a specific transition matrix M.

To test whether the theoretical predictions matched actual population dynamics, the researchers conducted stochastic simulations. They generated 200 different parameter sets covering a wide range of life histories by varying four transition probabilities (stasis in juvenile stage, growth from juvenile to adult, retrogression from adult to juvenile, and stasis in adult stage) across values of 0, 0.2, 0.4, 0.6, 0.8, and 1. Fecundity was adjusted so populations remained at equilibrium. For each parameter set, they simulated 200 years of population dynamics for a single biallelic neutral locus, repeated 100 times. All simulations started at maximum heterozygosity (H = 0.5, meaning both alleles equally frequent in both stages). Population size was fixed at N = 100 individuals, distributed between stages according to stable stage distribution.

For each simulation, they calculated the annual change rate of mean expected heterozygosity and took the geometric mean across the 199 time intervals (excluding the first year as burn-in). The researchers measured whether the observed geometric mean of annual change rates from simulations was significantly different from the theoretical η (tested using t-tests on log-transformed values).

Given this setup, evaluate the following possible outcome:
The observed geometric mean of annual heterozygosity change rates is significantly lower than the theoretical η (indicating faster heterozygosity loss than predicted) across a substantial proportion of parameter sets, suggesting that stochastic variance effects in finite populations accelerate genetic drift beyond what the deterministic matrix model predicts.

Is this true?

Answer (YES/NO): NO